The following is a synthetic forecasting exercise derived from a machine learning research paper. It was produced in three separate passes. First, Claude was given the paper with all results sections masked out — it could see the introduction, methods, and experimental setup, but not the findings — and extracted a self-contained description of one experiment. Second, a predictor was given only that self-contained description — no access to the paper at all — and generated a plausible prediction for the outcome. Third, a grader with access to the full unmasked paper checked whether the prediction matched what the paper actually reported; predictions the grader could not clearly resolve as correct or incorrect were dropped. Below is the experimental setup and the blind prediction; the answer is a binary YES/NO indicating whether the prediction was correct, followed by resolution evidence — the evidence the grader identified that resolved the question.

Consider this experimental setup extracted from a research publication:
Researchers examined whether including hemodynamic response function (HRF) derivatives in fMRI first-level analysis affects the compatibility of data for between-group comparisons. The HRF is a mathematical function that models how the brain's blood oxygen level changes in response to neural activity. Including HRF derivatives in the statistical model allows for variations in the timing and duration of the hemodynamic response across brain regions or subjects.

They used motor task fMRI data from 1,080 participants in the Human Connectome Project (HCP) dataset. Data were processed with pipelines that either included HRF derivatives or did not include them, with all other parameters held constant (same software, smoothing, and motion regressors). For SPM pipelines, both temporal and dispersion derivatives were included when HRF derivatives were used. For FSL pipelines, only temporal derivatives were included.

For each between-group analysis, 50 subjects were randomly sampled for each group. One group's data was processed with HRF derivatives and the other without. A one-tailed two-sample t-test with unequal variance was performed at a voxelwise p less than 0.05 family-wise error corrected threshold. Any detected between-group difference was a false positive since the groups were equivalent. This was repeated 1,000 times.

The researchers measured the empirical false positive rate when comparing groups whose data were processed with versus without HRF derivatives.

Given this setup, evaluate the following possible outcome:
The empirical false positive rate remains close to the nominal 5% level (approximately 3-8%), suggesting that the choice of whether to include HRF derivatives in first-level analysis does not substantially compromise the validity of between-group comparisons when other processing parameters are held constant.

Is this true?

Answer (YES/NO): NO